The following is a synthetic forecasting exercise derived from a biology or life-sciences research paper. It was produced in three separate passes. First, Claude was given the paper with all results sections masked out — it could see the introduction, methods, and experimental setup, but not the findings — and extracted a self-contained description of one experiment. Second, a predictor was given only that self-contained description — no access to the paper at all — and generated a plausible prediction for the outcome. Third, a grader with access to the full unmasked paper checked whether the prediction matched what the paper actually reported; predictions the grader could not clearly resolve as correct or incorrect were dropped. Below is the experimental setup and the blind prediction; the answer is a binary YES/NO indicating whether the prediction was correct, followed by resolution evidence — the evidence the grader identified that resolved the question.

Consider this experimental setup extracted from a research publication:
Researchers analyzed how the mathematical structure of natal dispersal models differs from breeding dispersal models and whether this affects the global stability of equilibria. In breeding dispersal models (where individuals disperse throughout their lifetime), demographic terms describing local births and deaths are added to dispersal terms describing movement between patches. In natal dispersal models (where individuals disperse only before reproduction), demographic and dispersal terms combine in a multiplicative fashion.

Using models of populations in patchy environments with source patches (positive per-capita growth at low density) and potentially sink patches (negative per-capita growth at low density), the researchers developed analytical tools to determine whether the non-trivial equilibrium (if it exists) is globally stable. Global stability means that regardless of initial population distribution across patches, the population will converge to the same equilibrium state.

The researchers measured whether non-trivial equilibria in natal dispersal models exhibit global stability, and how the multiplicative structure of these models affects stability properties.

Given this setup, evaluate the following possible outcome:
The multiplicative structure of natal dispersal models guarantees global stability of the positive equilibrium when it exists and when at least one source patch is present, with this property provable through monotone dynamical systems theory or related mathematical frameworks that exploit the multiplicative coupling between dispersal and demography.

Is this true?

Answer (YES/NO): YES